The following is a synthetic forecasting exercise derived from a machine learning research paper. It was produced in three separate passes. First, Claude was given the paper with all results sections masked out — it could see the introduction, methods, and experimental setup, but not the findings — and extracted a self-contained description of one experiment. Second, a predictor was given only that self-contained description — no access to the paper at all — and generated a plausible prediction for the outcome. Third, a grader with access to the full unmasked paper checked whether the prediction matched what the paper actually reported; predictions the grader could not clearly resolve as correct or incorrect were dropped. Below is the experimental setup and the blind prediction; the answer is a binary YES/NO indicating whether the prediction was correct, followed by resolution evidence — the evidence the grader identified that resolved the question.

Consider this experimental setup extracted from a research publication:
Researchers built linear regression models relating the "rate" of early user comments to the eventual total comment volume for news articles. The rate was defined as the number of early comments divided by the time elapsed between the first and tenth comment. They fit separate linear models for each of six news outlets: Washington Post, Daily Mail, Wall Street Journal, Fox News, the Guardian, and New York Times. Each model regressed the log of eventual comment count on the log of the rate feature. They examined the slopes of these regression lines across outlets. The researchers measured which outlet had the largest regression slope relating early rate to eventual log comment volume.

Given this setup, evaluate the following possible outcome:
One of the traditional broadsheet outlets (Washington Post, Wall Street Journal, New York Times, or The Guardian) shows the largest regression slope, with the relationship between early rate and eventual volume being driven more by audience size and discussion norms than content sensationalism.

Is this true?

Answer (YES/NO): NO